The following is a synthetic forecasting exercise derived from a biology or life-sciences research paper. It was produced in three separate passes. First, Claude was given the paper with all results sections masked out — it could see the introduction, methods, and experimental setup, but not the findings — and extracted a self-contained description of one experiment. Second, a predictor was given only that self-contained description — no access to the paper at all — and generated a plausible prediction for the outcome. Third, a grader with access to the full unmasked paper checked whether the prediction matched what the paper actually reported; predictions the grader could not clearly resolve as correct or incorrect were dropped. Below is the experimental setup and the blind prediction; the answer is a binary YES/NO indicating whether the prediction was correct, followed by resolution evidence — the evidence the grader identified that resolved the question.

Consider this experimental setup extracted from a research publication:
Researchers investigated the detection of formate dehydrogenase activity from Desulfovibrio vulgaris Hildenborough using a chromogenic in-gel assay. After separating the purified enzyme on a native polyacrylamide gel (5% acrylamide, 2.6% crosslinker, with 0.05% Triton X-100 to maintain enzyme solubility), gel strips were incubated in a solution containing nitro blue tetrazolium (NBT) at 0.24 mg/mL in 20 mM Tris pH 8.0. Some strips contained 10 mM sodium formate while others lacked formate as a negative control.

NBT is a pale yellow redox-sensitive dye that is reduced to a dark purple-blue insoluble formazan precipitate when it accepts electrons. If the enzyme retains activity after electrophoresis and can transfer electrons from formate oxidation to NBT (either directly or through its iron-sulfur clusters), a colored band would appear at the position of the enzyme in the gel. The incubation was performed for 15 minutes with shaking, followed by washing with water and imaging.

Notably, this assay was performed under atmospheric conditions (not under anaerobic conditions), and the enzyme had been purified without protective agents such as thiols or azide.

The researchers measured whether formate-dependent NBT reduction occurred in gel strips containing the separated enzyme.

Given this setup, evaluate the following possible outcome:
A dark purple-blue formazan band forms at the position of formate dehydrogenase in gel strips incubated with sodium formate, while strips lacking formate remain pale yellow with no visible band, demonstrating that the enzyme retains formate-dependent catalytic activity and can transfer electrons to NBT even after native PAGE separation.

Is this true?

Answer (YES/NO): YES